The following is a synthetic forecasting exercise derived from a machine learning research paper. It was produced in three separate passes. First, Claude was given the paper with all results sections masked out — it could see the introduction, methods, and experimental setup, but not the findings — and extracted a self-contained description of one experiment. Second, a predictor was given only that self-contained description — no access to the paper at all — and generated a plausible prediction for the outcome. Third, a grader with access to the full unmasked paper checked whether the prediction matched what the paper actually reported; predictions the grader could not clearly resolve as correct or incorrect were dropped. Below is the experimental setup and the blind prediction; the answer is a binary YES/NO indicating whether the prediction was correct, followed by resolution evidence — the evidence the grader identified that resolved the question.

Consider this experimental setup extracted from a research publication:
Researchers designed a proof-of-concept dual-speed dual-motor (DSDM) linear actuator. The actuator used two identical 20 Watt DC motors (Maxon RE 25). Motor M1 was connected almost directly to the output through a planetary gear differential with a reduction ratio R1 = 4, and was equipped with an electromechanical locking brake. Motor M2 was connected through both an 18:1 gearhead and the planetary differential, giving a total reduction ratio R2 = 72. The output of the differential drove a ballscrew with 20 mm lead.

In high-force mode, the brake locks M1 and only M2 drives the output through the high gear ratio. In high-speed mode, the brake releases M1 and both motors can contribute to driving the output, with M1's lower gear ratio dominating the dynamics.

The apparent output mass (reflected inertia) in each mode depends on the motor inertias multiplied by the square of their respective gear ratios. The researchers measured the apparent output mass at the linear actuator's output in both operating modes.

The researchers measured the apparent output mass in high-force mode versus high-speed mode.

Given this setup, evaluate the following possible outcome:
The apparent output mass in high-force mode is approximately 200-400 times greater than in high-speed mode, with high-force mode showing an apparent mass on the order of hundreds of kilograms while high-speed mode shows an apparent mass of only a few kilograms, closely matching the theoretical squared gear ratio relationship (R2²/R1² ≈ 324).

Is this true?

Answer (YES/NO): YES